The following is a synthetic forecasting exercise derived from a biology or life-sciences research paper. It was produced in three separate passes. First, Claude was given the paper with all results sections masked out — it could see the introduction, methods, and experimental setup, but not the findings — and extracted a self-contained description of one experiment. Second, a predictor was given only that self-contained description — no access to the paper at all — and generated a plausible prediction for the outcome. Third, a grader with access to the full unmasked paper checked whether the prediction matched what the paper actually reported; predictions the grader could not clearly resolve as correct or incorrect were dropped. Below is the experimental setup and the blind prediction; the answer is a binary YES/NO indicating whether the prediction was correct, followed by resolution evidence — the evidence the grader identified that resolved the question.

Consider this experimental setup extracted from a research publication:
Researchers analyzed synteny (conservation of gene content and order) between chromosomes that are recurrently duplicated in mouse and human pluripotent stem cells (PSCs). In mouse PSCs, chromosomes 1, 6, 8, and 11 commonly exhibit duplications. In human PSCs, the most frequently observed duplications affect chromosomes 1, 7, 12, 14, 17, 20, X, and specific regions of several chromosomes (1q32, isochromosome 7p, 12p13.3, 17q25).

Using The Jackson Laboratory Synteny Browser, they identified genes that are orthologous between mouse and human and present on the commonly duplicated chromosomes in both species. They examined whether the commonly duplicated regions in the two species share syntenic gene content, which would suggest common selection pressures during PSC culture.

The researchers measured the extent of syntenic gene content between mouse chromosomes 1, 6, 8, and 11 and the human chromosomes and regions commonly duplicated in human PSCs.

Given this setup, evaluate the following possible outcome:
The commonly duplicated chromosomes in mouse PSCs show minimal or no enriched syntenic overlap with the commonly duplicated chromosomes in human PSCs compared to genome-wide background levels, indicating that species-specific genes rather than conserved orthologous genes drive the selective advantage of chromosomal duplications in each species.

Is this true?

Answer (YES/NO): NO